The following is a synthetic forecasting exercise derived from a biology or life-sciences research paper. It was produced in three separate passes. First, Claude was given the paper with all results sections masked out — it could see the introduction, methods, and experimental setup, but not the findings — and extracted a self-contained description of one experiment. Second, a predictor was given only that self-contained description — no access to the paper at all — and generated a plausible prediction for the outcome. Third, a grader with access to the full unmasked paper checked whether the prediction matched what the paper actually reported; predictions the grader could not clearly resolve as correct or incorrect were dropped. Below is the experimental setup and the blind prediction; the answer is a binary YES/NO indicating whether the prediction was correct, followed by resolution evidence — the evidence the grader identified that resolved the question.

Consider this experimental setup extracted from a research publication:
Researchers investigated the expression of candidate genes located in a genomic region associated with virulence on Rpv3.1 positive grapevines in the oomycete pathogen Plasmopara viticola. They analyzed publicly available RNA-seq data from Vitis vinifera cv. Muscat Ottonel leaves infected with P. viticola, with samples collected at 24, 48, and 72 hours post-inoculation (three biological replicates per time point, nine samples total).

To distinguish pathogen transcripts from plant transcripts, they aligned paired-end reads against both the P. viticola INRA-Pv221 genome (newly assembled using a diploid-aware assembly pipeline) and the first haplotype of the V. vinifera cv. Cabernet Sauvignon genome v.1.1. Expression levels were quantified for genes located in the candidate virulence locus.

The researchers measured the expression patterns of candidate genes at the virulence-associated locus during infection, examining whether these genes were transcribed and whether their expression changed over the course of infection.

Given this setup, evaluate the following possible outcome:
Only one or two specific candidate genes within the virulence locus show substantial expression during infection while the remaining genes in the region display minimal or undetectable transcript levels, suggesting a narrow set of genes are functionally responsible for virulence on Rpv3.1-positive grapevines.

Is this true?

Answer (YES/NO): NO